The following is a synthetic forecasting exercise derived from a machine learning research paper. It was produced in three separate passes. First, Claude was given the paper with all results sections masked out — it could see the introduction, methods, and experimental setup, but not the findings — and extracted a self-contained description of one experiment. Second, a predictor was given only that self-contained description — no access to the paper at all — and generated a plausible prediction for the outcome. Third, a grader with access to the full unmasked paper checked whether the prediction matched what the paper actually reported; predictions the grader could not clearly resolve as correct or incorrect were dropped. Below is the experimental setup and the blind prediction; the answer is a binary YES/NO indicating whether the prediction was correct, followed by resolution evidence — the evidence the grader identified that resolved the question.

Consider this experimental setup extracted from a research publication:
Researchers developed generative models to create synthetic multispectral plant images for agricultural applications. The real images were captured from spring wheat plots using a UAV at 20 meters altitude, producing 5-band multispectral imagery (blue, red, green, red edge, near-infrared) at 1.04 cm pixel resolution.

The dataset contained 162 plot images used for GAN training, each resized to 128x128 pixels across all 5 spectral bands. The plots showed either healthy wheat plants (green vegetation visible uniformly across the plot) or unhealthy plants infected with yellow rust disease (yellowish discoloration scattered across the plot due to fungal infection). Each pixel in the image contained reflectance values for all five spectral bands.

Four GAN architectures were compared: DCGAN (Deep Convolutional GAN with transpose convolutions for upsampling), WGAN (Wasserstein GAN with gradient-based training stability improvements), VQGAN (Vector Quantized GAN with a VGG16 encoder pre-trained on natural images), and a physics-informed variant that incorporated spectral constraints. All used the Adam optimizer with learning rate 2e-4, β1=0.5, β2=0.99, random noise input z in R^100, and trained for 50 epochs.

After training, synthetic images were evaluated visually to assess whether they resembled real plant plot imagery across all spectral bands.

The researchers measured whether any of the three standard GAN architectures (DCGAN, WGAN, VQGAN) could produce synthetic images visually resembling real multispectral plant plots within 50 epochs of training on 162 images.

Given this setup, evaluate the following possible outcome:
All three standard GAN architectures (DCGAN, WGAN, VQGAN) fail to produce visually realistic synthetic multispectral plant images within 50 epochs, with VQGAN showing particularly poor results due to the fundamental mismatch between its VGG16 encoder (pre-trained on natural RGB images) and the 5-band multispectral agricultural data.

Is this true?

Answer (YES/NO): YES